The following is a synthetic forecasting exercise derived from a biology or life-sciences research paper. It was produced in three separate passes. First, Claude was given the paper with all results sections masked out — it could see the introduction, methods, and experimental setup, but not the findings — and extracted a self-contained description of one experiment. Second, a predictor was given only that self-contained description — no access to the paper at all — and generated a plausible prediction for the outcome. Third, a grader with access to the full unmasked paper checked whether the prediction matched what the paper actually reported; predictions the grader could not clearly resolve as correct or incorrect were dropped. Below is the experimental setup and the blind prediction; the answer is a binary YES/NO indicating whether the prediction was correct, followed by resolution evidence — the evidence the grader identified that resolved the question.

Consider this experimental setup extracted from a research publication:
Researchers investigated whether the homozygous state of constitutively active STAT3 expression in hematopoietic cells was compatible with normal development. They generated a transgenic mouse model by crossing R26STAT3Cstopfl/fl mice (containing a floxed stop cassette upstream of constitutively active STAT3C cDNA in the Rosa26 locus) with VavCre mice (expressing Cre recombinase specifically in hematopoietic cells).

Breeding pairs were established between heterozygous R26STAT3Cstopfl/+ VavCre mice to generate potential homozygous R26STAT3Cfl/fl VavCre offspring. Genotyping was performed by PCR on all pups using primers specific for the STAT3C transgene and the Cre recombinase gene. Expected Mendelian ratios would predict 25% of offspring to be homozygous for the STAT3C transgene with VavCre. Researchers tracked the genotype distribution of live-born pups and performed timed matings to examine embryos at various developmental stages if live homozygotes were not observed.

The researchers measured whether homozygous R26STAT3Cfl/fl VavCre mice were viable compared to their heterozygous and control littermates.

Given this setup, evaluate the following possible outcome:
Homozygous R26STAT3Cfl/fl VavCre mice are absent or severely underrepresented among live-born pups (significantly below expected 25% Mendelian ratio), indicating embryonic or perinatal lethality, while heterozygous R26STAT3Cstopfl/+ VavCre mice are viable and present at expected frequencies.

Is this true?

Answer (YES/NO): YES